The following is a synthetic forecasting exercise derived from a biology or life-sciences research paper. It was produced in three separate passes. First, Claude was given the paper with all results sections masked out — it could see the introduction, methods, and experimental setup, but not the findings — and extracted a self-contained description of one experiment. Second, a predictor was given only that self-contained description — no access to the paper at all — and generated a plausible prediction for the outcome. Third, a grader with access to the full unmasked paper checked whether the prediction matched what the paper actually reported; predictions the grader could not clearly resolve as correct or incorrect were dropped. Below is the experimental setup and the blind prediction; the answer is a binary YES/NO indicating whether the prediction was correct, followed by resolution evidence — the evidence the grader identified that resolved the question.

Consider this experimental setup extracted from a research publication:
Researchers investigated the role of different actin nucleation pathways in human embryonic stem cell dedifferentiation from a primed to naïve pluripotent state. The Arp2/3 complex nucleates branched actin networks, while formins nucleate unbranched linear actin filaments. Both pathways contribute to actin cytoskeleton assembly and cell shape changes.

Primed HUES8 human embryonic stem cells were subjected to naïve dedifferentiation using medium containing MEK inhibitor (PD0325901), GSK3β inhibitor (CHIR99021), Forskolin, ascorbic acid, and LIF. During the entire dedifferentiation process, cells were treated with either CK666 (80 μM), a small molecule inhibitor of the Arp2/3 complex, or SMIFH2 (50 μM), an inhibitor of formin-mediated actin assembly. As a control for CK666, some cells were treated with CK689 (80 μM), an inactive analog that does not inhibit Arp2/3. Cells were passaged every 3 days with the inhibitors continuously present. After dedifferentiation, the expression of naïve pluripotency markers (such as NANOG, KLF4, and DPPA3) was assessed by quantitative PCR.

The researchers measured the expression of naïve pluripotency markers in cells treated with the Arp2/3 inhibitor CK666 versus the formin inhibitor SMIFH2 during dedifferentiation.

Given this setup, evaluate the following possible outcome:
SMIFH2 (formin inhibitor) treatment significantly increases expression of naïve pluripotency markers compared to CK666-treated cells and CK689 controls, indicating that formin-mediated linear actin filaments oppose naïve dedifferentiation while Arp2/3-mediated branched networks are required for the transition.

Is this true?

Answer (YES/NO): NO